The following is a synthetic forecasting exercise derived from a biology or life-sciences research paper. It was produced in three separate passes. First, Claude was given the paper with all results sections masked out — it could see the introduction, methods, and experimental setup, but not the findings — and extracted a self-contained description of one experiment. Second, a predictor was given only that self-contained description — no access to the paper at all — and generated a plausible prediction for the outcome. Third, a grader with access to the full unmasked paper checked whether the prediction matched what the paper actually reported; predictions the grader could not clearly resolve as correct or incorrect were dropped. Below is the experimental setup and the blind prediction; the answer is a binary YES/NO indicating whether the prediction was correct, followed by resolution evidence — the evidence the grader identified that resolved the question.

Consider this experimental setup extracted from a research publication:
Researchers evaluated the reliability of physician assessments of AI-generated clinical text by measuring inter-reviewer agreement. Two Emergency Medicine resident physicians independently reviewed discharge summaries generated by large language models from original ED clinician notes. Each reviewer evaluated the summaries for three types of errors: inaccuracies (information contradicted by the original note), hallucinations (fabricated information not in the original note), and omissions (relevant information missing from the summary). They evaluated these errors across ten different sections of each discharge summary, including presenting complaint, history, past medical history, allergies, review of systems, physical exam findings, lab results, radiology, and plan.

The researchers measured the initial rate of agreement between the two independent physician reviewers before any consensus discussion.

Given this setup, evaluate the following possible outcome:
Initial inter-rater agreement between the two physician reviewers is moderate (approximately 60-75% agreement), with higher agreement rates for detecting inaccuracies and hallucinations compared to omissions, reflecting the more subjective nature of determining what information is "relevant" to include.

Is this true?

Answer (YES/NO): NO